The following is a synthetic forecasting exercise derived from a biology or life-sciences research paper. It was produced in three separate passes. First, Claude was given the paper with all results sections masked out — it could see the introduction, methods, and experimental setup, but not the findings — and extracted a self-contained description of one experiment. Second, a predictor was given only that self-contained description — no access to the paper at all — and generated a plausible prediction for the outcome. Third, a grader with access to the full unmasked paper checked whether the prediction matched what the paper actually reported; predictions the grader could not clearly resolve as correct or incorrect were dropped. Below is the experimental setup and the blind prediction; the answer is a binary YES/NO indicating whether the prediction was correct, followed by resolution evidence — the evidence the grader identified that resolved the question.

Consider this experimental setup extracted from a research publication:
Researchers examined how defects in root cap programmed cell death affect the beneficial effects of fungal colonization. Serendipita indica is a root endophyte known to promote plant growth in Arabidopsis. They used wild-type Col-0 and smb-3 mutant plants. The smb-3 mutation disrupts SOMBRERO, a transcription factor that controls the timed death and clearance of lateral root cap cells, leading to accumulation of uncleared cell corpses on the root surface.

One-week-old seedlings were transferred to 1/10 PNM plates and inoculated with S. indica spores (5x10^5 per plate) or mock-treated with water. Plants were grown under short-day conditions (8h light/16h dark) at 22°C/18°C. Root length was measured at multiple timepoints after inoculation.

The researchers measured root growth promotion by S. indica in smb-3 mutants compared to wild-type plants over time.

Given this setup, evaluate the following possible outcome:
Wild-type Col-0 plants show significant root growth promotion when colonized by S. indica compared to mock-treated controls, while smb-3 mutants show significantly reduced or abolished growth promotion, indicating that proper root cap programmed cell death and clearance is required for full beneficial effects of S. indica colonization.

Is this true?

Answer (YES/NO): NO